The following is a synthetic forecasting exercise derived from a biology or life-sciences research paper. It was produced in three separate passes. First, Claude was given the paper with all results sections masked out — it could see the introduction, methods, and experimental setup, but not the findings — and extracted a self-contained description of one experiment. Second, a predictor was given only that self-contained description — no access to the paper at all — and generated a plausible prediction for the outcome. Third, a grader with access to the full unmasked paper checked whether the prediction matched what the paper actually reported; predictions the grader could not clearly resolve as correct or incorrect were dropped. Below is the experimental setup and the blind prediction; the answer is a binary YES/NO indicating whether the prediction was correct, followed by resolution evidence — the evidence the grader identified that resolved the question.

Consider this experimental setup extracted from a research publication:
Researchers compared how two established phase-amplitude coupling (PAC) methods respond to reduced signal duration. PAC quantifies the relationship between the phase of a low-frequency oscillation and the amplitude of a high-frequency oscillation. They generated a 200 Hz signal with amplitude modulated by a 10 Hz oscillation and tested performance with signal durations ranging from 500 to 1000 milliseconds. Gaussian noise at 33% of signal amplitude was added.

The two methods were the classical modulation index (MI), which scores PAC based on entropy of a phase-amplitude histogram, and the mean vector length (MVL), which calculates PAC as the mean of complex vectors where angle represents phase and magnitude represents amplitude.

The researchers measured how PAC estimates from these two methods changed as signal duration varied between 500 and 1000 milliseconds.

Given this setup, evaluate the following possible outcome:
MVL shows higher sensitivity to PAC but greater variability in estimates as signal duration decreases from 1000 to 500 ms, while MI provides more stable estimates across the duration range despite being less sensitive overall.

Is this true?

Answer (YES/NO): NO